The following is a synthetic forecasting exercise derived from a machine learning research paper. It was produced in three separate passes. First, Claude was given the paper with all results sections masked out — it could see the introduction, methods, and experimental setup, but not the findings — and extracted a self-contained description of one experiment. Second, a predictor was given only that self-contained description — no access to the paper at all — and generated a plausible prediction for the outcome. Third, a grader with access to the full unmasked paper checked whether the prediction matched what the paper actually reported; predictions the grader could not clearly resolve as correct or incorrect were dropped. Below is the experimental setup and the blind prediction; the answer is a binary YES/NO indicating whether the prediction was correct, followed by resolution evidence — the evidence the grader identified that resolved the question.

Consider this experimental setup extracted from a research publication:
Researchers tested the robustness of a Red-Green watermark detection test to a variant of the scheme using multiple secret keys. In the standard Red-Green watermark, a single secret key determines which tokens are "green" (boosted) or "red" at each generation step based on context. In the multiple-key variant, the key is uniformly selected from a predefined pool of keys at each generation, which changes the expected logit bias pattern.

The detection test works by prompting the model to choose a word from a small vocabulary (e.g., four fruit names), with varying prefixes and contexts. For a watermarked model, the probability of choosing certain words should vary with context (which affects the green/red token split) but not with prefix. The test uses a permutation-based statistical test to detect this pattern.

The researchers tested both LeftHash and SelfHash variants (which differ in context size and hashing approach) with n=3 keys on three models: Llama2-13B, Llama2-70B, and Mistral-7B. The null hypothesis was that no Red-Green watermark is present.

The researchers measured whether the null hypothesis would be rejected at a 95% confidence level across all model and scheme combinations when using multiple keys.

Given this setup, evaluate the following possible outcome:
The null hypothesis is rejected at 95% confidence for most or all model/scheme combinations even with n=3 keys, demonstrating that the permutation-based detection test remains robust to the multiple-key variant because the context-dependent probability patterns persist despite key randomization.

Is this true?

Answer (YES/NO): YES